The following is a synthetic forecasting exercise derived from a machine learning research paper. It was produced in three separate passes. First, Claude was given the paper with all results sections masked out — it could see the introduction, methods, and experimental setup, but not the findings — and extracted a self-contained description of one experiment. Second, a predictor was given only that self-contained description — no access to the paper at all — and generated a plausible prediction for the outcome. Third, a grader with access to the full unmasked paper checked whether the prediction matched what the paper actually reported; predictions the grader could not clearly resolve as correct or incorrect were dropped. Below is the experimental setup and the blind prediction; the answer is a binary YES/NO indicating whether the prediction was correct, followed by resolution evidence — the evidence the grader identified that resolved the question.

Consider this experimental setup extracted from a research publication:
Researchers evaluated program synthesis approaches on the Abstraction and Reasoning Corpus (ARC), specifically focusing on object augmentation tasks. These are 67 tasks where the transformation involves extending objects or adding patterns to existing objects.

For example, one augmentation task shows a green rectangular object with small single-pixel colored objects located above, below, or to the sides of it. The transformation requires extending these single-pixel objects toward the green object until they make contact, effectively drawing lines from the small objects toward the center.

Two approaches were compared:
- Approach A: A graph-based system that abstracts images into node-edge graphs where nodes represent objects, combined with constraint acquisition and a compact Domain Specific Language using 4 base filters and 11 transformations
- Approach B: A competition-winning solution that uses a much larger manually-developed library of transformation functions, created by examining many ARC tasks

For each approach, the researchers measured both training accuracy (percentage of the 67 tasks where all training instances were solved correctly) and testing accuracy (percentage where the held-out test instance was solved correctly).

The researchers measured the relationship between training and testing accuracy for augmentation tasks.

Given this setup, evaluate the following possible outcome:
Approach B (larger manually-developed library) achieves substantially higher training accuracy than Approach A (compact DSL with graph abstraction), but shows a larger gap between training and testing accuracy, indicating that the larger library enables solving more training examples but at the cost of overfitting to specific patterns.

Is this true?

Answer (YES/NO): YES